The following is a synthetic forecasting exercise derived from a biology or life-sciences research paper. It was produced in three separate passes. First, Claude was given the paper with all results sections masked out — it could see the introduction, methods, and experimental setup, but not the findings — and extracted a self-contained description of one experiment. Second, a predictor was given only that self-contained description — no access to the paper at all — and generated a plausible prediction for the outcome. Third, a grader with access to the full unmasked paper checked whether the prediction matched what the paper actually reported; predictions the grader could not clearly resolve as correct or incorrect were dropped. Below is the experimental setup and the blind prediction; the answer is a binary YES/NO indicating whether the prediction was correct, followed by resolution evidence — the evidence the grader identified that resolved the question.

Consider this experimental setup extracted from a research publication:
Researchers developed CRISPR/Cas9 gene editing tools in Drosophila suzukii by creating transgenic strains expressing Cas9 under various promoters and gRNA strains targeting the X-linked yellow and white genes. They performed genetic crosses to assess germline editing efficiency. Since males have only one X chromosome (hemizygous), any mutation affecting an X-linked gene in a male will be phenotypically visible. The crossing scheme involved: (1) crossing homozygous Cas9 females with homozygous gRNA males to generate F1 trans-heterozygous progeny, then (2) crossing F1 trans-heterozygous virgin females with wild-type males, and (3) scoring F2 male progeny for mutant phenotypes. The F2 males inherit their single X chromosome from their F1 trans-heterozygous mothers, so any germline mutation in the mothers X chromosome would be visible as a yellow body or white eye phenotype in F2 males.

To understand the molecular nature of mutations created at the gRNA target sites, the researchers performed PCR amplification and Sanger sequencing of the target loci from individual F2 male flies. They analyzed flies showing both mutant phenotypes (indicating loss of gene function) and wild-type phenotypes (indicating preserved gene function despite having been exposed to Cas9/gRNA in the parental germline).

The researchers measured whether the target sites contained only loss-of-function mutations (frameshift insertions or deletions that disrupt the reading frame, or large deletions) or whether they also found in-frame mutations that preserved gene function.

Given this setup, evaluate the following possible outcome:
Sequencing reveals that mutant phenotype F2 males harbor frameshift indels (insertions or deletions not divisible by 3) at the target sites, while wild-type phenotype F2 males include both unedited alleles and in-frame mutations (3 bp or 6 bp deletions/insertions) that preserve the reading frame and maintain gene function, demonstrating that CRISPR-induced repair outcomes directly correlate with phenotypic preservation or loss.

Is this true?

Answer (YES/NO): NO